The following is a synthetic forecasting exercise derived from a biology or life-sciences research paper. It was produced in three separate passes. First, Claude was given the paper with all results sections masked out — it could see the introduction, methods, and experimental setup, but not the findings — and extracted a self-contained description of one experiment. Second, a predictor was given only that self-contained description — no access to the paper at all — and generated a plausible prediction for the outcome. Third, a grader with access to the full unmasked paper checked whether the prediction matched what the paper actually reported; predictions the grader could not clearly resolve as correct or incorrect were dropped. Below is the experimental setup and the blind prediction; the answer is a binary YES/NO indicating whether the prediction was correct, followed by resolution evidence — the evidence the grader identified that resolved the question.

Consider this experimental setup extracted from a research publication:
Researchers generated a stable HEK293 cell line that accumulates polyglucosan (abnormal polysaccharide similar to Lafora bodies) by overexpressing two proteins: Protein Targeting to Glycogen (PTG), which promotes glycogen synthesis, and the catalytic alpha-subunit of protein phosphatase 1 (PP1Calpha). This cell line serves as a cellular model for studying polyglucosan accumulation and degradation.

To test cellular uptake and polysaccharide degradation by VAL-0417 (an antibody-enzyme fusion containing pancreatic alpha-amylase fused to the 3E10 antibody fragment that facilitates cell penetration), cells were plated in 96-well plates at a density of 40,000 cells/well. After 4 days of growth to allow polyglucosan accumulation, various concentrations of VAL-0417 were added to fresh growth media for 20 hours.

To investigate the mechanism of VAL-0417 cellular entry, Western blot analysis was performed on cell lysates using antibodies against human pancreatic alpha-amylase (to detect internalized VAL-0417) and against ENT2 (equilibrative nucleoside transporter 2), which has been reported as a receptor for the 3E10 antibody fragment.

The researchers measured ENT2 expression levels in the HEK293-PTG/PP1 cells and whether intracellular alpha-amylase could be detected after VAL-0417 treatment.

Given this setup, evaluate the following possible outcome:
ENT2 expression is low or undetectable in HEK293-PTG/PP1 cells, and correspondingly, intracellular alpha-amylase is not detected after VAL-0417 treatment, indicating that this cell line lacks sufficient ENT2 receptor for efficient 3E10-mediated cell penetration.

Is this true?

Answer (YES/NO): NO